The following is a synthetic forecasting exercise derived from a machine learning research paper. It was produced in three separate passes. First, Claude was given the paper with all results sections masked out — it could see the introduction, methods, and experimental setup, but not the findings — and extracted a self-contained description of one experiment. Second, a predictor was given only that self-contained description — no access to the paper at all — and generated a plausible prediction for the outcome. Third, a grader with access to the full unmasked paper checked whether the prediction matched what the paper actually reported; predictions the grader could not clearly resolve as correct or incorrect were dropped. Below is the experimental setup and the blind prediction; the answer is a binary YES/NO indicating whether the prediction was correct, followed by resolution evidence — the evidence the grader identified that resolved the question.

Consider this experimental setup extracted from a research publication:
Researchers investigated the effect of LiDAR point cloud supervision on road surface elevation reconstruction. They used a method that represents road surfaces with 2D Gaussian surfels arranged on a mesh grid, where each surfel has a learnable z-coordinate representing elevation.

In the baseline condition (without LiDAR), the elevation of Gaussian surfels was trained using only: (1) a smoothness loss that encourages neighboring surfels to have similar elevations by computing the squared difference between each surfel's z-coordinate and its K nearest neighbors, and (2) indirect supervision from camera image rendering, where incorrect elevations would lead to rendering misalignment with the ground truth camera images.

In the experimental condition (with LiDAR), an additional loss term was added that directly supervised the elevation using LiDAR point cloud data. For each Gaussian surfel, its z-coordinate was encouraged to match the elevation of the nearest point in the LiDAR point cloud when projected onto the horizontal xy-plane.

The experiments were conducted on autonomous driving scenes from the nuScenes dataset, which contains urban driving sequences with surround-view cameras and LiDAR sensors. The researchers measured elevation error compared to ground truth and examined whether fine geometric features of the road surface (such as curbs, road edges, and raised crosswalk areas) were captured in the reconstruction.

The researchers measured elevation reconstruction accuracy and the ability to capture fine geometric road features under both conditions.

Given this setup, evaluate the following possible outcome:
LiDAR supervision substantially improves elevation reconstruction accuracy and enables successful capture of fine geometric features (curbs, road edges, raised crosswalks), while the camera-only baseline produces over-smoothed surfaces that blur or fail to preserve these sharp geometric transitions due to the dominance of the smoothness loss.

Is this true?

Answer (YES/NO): NO